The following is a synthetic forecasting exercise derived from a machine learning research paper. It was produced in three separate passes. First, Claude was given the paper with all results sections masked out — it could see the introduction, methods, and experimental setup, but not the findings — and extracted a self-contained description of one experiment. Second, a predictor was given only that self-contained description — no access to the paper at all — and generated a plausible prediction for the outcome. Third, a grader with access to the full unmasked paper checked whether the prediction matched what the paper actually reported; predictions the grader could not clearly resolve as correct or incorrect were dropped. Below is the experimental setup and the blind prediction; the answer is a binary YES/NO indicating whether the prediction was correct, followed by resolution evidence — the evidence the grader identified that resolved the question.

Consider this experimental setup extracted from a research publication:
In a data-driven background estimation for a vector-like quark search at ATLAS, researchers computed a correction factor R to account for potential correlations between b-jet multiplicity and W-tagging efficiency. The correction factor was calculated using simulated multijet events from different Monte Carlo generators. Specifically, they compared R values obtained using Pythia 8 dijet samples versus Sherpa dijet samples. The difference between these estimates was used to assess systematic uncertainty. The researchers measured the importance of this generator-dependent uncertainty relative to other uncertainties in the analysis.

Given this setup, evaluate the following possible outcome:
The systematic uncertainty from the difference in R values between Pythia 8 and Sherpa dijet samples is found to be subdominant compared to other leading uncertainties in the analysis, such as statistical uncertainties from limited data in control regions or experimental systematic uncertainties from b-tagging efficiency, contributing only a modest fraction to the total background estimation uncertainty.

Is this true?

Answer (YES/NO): NO